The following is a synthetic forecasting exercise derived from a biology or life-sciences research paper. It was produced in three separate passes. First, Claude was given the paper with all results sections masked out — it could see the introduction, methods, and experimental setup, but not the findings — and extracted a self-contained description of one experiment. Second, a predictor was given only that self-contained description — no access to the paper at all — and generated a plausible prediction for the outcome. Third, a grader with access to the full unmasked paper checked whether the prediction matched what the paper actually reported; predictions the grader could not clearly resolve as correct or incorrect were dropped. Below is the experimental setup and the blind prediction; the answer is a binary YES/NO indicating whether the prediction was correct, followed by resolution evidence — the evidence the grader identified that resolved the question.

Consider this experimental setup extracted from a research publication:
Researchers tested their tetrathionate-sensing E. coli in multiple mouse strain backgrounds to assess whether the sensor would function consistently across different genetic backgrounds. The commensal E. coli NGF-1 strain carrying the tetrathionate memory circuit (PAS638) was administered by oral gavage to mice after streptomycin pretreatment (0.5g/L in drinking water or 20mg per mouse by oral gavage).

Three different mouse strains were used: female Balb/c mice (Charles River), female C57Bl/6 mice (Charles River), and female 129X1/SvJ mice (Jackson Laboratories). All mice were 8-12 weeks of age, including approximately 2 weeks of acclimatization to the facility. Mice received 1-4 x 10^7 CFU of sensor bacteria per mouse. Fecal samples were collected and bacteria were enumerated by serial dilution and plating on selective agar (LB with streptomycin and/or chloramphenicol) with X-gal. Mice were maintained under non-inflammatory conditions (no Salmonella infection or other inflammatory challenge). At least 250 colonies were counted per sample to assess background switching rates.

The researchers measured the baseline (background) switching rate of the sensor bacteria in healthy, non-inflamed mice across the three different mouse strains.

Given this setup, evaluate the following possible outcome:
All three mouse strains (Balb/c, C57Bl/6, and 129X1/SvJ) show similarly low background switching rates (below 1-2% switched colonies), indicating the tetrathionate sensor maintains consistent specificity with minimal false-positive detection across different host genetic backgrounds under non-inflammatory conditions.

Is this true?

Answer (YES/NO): NO